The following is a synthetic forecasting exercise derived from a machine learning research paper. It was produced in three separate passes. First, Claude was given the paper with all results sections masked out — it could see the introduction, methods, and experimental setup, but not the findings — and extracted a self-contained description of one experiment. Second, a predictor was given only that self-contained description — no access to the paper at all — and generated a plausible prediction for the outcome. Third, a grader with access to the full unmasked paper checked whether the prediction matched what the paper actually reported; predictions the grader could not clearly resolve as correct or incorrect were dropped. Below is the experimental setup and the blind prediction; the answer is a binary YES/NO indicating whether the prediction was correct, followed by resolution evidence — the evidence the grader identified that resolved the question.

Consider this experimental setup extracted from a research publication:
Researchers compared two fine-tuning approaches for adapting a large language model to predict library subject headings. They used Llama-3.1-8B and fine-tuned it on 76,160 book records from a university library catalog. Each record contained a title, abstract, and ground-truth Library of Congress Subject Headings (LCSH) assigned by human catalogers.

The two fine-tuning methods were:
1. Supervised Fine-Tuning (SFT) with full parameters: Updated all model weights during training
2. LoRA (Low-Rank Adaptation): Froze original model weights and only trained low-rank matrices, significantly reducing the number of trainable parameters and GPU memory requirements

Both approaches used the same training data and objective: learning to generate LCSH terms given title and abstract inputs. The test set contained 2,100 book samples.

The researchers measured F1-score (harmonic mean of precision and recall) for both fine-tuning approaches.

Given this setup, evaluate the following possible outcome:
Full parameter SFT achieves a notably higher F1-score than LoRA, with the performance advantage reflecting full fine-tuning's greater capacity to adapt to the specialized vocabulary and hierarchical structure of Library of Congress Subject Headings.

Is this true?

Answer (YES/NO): NO